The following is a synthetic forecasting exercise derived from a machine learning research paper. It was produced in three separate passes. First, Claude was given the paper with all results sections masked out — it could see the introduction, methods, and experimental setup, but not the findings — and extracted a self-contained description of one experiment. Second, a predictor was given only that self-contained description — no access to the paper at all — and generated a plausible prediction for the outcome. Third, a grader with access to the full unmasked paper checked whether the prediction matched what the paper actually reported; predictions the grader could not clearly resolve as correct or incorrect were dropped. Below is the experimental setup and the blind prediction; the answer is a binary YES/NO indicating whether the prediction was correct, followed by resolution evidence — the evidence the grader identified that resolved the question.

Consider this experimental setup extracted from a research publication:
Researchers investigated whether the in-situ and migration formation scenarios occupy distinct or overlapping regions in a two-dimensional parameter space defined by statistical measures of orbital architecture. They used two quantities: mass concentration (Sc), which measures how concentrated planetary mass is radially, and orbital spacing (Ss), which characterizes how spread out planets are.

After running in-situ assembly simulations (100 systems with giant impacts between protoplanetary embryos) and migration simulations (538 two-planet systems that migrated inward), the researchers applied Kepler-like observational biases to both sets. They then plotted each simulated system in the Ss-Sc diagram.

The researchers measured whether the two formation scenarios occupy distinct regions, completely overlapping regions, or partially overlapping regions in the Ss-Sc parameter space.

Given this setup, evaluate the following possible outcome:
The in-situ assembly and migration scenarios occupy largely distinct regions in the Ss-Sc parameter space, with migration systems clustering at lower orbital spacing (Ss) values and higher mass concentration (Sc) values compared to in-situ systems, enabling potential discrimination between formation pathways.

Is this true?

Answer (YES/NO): YES